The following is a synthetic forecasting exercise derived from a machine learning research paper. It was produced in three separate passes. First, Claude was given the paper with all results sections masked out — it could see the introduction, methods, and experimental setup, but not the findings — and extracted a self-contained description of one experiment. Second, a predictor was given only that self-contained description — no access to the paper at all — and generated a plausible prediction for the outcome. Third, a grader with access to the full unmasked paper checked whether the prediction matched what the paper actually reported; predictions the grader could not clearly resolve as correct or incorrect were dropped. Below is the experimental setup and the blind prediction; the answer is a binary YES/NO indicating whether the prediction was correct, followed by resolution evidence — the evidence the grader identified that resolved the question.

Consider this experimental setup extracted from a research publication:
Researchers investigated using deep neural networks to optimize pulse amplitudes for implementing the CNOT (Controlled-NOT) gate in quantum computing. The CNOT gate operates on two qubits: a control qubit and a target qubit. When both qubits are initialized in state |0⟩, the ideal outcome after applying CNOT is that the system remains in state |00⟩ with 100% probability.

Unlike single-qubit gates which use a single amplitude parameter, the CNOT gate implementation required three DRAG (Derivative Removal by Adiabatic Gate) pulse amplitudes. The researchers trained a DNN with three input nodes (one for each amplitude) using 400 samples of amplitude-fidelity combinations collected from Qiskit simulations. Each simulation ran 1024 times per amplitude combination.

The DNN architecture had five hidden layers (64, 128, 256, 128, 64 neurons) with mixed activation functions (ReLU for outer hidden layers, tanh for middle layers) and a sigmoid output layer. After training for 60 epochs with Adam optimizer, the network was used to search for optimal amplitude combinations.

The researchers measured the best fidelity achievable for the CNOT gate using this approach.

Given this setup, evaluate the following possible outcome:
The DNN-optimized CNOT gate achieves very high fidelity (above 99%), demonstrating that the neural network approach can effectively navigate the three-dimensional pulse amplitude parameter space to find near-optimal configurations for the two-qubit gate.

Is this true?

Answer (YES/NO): NO